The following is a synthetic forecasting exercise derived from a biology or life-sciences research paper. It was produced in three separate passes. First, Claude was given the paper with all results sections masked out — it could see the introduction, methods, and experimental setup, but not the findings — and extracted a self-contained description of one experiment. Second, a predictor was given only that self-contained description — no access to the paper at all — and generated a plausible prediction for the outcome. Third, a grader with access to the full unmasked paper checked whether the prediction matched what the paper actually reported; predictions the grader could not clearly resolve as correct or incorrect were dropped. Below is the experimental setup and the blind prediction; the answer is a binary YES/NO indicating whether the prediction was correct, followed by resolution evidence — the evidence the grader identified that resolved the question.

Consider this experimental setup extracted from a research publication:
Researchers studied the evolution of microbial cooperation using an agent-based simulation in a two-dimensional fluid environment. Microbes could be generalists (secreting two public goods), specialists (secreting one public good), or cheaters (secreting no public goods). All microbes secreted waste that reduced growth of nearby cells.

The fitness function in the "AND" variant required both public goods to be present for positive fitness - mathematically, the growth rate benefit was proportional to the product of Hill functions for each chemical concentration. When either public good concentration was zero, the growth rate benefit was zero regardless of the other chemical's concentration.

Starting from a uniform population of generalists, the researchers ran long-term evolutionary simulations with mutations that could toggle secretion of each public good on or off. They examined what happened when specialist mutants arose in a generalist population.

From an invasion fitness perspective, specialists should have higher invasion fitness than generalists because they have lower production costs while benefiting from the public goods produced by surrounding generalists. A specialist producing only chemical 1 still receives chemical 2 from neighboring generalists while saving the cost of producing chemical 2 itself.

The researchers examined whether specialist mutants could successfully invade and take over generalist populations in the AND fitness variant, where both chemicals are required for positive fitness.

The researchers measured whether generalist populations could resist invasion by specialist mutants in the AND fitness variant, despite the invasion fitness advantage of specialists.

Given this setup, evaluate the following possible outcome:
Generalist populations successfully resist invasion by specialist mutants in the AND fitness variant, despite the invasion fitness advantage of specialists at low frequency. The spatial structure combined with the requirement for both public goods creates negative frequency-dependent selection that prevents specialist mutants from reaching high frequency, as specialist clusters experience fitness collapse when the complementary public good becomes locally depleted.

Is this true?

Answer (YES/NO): NO